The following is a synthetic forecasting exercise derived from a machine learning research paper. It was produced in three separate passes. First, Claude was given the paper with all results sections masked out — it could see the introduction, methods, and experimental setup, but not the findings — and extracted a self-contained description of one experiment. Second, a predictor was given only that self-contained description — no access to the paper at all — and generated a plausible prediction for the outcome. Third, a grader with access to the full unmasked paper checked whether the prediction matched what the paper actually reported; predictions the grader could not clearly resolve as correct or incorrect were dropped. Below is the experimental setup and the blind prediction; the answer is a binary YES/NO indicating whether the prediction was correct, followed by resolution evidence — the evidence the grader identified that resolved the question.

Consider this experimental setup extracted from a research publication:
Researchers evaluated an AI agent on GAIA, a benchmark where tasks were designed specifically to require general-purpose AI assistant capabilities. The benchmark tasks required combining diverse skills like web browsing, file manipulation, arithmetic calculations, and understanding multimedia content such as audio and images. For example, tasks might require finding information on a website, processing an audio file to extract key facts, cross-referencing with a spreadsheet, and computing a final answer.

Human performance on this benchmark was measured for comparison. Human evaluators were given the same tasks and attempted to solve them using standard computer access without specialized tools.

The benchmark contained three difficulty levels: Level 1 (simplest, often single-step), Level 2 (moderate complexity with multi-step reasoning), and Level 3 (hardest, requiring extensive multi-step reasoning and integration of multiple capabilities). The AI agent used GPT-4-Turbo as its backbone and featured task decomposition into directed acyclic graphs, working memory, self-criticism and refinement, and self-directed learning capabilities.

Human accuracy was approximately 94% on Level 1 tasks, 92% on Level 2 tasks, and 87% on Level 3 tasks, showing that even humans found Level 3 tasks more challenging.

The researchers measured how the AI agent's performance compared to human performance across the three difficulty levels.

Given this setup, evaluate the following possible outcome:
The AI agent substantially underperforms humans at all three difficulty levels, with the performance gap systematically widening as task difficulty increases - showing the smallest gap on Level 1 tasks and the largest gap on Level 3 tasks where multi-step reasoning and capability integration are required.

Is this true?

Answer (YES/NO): YES